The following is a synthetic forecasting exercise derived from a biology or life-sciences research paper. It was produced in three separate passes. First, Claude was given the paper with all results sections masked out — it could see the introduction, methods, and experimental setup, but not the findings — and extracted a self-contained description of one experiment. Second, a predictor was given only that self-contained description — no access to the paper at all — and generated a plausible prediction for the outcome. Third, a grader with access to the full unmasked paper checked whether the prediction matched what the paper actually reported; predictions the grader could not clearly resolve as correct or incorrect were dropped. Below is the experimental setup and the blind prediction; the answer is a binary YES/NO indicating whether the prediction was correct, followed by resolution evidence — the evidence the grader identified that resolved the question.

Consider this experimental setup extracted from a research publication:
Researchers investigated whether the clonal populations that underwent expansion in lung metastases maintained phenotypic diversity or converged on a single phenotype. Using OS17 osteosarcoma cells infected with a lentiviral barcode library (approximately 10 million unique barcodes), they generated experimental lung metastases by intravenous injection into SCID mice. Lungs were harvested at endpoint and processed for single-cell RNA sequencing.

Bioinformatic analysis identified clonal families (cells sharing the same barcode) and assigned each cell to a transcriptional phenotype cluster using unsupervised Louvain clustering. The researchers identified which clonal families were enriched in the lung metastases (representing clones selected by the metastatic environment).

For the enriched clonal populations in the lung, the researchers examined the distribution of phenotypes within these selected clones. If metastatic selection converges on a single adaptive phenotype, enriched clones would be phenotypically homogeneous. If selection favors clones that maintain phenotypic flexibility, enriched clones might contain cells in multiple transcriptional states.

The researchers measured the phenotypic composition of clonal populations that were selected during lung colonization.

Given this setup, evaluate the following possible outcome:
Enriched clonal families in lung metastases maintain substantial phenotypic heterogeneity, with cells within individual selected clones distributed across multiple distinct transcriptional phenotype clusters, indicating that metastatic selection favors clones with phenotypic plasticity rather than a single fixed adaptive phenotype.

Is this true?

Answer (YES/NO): NO